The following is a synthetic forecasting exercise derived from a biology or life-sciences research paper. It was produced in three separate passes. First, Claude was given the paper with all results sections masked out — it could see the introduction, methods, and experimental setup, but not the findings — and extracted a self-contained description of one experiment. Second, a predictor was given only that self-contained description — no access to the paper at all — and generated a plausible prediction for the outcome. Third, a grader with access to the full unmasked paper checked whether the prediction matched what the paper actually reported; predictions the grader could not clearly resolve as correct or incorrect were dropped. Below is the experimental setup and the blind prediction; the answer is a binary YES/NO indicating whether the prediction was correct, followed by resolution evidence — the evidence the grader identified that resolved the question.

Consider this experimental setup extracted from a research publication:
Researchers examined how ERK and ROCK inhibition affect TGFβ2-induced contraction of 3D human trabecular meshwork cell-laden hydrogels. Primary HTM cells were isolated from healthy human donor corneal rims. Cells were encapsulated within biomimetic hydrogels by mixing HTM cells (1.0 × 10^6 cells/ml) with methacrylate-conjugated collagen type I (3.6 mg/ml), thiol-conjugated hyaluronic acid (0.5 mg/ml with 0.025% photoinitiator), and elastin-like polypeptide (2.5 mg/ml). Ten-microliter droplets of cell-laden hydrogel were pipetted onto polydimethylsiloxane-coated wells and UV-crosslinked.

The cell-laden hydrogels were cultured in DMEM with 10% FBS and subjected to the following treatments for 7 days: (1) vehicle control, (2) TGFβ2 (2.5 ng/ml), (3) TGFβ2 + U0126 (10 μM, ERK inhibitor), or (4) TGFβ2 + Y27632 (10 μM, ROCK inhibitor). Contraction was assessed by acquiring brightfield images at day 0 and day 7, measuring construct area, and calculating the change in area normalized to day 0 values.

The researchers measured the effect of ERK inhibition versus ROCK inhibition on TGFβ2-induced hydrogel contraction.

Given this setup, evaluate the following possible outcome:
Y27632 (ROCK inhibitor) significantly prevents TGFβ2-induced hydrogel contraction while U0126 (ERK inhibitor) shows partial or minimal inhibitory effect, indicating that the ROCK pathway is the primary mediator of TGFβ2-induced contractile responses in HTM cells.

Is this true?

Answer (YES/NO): NO